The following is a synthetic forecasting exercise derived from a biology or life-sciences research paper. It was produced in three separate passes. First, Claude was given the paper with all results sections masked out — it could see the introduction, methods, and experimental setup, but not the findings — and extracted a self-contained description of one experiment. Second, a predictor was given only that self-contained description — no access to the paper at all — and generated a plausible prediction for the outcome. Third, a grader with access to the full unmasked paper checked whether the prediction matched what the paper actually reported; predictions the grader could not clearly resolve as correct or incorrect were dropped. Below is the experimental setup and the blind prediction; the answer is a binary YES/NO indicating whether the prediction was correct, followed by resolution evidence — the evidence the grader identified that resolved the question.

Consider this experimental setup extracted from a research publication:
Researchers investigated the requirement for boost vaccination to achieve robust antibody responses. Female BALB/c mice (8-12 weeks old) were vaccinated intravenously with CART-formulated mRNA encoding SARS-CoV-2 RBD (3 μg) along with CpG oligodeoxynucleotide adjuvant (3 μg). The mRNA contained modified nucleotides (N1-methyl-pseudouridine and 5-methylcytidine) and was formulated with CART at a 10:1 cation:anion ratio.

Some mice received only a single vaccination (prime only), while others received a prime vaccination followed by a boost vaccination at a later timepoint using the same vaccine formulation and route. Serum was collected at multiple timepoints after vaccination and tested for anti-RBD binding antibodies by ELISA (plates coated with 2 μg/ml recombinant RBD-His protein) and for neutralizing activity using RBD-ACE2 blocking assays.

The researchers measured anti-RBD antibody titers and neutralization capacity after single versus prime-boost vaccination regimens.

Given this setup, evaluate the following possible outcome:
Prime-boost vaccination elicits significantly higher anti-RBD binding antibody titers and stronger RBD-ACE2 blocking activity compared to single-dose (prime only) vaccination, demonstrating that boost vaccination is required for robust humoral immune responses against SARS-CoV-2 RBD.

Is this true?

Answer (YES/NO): YES